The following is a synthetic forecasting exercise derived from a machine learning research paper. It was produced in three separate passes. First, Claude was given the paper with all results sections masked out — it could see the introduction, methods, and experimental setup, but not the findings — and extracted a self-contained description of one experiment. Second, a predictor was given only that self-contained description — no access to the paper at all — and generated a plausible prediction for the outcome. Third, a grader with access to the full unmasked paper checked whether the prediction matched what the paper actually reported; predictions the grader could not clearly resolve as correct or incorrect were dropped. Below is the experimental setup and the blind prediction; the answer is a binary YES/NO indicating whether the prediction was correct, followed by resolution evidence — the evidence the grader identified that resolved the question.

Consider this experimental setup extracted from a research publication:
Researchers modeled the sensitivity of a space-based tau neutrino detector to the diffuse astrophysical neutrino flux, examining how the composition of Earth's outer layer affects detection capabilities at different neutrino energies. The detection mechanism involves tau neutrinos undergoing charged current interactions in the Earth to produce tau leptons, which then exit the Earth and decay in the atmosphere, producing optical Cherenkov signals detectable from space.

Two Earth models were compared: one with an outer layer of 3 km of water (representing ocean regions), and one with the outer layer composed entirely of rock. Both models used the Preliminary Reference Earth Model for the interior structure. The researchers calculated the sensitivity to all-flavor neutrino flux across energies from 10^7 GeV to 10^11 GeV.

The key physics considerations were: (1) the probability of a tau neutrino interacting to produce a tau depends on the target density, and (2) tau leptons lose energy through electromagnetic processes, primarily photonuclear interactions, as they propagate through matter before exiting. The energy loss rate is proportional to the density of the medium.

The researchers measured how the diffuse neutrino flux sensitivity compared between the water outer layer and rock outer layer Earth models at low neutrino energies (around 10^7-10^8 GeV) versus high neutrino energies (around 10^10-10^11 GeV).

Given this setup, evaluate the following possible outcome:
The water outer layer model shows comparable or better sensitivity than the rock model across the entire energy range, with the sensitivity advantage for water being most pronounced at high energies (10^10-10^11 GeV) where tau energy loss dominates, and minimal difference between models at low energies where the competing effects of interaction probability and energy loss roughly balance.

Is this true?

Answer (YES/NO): NO